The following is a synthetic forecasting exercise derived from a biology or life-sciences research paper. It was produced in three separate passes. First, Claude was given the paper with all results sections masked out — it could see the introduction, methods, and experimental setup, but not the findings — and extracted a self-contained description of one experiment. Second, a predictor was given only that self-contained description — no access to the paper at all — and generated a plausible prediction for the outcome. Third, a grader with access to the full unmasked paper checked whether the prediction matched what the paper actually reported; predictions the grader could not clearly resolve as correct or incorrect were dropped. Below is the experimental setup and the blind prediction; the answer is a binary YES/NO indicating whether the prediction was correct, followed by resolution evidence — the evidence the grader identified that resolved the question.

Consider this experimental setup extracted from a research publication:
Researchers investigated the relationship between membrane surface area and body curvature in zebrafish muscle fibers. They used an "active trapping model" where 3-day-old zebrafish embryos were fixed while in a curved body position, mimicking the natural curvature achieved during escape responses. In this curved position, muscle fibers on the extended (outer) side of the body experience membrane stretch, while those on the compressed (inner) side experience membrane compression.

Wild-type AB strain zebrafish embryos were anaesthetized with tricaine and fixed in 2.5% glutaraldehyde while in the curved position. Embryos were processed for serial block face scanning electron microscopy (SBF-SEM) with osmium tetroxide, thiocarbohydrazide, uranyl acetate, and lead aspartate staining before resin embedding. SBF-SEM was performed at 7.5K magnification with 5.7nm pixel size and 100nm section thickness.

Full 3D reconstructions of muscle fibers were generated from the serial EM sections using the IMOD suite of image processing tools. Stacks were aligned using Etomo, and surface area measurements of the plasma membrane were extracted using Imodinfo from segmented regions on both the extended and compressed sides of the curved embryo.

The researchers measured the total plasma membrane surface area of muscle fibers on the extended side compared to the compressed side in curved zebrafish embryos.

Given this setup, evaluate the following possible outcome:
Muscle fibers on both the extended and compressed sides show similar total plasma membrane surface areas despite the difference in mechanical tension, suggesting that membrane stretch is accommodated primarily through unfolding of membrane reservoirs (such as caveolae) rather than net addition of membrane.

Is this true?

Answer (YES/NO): NO